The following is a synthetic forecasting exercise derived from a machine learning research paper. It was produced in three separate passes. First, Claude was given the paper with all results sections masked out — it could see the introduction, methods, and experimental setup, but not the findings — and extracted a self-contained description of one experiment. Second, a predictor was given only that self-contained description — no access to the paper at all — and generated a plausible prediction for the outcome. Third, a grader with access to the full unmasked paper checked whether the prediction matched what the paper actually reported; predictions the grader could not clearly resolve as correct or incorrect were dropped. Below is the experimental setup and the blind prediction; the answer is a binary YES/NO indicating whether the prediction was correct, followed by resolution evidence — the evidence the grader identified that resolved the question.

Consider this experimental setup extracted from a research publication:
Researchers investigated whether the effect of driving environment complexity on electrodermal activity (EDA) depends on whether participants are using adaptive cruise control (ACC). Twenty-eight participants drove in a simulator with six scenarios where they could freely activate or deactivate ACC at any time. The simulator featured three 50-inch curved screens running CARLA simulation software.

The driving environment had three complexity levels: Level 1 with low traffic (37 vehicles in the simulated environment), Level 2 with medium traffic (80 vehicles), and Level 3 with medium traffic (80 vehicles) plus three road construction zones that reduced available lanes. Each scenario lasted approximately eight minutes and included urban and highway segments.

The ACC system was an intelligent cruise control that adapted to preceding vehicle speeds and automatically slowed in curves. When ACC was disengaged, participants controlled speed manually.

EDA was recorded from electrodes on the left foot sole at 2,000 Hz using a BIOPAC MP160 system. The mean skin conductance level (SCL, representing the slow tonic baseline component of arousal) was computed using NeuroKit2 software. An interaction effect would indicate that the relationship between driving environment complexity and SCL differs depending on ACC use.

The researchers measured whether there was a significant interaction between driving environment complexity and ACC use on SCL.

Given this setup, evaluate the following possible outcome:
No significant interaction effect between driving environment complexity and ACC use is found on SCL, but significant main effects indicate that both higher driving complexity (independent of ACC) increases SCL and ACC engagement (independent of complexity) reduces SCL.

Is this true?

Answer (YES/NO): NO